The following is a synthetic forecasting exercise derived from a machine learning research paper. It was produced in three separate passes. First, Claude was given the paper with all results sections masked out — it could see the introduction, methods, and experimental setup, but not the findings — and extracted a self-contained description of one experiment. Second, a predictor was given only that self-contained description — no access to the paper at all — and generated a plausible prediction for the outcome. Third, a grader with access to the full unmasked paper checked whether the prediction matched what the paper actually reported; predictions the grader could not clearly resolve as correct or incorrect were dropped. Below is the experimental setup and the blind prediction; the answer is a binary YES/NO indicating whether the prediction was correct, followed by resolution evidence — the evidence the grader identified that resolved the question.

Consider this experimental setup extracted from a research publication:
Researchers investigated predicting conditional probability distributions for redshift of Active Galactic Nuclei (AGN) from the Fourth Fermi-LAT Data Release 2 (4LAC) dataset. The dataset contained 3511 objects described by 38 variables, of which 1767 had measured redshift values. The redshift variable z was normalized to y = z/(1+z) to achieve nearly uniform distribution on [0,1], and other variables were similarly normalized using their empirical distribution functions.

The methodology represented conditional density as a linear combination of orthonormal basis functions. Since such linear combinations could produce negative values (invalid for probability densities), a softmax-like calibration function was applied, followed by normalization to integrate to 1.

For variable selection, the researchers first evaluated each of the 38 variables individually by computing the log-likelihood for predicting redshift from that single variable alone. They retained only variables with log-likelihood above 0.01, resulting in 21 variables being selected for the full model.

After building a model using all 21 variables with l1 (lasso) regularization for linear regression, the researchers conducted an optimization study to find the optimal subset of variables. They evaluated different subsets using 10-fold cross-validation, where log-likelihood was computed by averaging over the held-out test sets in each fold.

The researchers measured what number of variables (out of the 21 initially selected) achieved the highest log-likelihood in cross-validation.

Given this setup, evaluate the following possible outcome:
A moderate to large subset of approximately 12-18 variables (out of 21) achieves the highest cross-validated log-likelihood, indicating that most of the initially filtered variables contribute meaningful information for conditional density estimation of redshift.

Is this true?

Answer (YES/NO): NO